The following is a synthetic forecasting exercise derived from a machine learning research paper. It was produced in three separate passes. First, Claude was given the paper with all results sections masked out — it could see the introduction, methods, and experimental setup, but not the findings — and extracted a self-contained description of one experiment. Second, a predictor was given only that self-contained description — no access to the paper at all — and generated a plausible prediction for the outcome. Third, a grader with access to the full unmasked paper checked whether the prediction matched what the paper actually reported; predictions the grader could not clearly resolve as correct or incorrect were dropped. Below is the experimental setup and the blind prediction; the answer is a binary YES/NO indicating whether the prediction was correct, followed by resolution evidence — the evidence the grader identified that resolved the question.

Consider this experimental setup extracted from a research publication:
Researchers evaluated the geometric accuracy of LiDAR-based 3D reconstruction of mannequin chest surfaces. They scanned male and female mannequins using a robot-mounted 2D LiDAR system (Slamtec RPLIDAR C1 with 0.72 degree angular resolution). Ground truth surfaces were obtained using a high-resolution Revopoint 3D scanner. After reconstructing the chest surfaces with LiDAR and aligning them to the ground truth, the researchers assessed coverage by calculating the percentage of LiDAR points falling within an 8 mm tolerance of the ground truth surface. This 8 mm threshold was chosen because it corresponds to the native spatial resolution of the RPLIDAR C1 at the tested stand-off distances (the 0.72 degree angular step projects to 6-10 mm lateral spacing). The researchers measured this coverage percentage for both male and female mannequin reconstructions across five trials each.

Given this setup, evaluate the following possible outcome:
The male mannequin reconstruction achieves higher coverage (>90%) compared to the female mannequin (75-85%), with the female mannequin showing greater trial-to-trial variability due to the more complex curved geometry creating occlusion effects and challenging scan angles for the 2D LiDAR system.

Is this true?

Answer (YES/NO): NO